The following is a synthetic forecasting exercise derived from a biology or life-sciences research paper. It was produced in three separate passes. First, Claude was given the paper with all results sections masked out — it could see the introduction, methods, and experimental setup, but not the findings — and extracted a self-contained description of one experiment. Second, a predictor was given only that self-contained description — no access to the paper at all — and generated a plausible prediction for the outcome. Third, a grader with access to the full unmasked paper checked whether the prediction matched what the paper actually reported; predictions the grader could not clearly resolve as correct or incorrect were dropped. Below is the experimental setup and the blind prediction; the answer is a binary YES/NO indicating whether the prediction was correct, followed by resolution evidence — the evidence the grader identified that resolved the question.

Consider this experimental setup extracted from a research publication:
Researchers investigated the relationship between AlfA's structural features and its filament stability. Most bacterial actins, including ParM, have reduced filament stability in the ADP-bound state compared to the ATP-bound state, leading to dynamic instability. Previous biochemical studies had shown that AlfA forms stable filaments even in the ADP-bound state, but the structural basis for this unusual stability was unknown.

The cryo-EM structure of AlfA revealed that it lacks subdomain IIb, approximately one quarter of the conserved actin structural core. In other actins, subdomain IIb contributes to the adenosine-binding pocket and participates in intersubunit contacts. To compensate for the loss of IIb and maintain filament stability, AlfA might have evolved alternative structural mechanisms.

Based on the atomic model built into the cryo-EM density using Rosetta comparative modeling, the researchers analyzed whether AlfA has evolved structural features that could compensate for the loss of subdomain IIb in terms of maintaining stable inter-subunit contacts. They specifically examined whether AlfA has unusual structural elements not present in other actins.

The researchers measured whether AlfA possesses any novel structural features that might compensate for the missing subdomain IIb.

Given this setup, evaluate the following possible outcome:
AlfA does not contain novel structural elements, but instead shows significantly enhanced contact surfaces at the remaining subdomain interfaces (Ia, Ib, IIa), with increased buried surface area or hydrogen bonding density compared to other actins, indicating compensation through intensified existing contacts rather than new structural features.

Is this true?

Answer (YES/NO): NO